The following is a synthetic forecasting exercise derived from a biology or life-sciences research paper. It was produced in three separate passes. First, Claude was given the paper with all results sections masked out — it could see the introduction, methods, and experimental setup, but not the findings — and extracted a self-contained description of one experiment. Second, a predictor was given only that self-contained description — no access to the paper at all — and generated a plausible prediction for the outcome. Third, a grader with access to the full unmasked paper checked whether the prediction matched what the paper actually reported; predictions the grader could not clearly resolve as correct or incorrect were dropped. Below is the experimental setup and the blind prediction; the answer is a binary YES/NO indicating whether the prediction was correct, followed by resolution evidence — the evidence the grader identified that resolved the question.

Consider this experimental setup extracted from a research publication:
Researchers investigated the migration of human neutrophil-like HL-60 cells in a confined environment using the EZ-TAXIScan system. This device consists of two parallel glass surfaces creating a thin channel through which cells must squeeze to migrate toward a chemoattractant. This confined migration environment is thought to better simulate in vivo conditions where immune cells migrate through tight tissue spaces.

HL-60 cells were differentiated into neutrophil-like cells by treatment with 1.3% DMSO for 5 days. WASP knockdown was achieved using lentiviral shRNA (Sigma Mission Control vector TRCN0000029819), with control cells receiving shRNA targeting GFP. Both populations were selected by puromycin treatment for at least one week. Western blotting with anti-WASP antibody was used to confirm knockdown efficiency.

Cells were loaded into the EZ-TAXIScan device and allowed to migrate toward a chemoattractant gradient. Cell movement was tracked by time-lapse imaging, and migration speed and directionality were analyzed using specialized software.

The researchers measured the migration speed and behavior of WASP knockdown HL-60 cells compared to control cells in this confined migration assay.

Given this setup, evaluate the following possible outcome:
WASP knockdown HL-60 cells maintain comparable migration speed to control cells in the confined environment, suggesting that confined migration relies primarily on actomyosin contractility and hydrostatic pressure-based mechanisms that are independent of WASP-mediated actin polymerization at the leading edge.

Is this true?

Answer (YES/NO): NO